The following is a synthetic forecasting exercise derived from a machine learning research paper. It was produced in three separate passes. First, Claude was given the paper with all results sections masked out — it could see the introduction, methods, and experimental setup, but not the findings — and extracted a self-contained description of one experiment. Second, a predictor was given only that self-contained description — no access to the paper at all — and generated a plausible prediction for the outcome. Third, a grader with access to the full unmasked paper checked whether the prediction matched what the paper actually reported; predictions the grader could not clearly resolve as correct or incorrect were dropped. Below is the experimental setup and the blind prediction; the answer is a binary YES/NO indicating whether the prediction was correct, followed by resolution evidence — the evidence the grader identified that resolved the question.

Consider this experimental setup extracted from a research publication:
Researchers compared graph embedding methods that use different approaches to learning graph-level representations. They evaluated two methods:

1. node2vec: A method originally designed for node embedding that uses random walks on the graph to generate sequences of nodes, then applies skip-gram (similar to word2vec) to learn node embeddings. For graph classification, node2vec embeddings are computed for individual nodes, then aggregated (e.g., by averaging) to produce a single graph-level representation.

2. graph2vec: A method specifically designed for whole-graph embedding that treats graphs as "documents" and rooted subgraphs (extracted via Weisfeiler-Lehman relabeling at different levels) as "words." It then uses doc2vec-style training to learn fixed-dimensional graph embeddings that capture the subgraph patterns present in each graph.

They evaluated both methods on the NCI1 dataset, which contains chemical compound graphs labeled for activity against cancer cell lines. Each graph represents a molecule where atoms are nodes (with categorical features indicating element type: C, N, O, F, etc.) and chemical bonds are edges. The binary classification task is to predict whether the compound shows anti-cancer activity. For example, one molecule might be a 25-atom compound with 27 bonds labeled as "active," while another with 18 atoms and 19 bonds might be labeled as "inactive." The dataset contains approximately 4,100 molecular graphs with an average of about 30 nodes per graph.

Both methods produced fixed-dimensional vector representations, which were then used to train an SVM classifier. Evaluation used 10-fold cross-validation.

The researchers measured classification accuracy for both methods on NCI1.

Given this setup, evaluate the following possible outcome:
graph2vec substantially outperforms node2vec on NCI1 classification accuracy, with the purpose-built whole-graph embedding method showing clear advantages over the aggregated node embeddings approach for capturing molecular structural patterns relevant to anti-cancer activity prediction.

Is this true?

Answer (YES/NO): YES